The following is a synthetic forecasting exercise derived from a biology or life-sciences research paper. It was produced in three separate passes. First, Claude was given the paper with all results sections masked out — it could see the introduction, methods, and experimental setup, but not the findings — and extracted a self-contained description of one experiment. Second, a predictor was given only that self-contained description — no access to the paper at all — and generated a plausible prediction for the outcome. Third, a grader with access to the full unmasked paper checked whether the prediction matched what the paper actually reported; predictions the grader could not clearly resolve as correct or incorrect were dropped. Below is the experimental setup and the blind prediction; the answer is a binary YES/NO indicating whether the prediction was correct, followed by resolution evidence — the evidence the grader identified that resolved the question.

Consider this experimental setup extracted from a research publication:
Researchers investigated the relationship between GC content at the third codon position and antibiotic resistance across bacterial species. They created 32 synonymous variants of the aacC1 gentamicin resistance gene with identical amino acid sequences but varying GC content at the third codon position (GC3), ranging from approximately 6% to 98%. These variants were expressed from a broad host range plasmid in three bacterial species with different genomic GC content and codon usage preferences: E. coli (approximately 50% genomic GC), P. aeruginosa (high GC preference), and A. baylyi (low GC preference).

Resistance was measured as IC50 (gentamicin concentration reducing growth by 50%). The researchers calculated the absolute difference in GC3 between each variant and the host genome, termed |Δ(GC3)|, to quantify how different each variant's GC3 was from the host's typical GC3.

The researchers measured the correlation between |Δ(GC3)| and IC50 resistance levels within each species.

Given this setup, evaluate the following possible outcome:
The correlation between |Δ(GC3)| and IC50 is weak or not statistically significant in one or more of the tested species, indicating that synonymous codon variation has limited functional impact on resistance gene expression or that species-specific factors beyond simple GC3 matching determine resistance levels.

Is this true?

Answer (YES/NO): YES